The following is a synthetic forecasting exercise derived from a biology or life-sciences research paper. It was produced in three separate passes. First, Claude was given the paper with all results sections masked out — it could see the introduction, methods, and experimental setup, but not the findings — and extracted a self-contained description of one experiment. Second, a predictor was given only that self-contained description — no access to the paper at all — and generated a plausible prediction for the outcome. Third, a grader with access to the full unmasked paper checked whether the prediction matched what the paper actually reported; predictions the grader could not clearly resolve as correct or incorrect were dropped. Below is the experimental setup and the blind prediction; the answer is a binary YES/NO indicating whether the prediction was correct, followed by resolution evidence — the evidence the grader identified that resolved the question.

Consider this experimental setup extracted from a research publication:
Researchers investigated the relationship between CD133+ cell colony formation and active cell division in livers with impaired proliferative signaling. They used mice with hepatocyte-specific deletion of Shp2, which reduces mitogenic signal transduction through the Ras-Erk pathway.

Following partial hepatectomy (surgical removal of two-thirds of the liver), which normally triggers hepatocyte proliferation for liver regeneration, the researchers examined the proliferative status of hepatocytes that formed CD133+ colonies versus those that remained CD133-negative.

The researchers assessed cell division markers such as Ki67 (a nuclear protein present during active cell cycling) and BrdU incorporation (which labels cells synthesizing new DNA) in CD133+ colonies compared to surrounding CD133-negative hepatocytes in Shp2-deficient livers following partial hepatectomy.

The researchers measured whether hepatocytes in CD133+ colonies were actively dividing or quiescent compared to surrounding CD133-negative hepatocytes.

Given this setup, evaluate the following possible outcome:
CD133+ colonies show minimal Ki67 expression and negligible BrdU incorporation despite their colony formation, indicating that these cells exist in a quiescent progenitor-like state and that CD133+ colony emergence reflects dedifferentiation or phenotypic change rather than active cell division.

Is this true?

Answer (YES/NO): NO